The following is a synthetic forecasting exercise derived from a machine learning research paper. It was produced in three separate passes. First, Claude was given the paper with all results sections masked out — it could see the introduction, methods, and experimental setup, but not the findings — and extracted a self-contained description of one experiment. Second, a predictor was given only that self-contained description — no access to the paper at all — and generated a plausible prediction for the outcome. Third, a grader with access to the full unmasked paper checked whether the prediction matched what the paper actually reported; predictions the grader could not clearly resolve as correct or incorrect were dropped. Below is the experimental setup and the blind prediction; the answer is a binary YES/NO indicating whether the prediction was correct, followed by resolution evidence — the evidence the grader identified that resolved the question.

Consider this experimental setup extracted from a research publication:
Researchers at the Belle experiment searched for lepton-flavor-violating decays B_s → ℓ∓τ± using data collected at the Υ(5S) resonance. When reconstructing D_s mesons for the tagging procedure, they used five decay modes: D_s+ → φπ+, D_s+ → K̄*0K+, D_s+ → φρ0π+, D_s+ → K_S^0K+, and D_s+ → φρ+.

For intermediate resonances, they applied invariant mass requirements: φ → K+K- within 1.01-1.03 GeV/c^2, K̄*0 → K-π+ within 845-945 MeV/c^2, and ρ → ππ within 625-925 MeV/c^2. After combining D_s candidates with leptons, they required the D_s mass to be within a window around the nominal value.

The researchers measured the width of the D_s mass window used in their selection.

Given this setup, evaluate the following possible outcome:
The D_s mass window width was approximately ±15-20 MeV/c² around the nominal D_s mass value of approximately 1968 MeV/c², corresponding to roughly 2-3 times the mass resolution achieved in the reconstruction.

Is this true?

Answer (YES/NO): NO